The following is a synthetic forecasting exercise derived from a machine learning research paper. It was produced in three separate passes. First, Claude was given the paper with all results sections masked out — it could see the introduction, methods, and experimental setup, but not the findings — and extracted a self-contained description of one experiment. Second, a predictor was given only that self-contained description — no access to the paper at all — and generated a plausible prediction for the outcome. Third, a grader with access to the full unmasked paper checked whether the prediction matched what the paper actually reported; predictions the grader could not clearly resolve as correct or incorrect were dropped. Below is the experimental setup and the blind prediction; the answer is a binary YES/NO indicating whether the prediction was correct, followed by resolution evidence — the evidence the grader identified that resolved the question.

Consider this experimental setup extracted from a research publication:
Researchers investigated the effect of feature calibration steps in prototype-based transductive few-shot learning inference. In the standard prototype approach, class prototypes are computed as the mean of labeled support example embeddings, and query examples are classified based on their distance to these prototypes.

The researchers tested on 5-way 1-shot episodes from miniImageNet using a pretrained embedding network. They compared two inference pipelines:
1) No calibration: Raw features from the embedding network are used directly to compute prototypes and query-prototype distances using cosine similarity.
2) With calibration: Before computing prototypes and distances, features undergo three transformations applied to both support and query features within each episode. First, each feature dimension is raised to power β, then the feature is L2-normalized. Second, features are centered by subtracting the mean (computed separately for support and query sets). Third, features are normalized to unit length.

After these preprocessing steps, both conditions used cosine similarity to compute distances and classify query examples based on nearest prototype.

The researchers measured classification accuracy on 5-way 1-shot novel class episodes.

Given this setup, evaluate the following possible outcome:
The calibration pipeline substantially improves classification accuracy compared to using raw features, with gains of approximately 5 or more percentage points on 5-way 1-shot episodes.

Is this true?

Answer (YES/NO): YES